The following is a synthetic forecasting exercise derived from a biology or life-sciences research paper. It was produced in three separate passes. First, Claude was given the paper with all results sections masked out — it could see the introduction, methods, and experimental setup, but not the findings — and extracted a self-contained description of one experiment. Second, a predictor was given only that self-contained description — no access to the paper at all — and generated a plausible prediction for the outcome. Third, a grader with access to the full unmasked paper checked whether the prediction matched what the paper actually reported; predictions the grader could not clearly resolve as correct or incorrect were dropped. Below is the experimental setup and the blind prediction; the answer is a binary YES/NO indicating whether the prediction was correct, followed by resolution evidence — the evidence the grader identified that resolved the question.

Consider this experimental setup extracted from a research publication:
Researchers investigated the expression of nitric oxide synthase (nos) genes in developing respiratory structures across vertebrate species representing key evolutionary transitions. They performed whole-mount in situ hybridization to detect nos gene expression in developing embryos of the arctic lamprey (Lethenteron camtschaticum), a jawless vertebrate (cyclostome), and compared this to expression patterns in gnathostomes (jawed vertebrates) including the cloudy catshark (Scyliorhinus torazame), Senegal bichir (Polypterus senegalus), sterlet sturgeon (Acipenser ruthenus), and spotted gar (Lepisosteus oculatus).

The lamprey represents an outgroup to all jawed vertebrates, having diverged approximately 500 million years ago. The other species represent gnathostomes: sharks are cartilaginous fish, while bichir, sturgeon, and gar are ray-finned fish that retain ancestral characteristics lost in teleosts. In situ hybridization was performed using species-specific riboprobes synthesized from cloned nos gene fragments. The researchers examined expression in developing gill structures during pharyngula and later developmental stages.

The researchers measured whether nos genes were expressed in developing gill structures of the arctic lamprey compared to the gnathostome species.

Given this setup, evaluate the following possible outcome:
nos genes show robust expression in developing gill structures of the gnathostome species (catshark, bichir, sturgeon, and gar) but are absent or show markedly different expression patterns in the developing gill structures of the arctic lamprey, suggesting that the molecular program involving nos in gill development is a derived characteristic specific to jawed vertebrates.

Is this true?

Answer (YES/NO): YES